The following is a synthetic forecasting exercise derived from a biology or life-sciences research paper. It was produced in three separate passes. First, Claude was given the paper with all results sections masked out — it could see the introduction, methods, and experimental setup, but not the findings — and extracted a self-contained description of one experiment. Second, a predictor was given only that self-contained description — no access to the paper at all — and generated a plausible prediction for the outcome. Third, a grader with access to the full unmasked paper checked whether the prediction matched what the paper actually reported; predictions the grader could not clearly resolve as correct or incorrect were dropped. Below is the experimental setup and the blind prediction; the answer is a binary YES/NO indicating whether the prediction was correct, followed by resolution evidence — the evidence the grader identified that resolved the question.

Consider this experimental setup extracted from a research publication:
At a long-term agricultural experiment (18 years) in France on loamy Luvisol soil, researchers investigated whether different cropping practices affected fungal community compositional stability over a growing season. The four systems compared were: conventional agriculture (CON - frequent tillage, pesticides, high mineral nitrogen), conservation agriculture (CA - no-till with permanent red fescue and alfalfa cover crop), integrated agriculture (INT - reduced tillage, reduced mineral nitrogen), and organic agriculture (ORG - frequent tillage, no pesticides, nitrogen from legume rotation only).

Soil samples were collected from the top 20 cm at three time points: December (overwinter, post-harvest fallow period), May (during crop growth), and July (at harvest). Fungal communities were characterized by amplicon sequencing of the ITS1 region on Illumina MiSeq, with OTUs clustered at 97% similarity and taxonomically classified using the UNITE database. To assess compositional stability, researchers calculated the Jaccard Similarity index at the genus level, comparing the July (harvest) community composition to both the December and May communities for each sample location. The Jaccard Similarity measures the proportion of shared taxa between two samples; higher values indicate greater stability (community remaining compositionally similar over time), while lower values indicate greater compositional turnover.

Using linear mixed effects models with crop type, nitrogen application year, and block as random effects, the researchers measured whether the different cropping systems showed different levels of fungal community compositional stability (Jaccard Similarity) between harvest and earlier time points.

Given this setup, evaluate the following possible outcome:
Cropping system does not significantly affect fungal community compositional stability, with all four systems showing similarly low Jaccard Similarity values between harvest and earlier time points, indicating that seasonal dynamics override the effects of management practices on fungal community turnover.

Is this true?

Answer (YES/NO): NO